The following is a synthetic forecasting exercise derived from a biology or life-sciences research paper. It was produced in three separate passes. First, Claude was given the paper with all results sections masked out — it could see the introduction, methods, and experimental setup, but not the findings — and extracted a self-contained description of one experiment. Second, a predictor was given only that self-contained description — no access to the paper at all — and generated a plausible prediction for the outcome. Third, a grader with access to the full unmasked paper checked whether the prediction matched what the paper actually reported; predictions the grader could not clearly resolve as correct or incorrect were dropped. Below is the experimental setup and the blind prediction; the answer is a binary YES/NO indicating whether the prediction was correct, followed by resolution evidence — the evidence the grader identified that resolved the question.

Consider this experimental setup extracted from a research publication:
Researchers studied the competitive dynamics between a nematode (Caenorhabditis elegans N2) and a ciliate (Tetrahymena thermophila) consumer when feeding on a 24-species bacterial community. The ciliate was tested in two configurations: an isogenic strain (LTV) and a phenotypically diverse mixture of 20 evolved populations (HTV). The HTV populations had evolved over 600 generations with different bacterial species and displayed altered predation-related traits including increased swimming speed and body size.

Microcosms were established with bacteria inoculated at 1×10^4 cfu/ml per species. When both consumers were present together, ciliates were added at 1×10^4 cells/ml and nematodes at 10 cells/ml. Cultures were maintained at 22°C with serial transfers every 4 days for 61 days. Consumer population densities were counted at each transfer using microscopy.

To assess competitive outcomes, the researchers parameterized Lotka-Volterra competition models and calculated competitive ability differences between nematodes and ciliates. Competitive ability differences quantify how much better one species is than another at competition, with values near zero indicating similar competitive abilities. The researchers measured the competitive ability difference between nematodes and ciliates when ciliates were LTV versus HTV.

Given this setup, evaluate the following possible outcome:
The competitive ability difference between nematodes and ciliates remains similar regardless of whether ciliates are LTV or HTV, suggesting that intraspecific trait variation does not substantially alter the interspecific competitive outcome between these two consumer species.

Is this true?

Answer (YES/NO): NO